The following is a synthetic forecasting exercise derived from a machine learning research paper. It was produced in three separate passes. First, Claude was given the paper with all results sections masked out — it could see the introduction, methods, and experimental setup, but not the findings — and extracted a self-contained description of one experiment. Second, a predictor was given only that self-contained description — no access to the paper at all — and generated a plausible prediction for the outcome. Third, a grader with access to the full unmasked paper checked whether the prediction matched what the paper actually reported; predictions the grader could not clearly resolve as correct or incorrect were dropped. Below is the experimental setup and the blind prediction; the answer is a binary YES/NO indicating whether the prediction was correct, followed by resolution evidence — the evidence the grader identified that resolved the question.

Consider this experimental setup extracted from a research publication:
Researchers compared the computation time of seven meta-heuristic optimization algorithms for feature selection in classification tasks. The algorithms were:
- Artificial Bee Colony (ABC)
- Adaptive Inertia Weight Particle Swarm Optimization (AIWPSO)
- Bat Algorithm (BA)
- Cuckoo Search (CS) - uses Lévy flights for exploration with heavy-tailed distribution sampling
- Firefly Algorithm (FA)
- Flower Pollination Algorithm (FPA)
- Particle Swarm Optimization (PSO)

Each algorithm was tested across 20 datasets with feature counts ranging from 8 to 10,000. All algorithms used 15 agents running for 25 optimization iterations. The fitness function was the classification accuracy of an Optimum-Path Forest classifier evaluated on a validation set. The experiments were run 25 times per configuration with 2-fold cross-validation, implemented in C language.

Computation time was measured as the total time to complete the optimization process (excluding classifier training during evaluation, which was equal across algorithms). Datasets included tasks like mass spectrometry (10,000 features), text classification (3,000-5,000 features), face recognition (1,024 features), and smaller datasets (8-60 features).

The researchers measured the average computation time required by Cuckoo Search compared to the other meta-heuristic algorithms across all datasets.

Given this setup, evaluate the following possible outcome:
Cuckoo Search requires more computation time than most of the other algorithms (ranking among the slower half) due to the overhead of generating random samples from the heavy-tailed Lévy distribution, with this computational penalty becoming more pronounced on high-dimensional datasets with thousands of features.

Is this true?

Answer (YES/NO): NO